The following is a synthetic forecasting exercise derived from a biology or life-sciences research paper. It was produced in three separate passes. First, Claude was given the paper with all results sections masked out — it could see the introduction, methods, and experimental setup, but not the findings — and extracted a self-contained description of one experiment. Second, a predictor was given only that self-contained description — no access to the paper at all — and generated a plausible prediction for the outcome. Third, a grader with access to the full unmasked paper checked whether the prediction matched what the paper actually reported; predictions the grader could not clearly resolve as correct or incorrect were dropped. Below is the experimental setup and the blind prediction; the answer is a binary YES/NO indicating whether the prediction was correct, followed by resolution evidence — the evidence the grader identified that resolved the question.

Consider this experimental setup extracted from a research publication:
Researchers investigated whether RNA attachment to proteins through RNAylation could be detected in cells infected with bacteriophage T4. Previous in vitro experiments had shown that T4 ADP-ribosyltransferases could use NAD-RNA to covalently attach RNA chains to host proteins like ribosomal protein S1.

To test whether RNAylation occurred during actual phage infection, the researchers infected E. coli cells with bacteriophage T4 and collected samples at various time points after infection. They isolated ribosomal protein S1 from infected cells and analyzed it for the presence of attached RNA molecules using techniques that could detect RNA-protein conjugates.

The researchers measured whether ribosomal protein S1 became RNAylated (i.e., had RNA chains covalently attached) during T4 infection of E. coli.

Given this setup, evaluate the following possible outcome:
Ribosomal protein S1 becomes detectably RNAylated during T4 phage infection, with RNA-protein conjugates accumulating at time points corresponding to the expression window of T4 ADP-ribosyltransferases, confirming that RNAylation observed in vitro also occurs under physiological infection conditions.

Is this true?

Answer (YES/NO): YES